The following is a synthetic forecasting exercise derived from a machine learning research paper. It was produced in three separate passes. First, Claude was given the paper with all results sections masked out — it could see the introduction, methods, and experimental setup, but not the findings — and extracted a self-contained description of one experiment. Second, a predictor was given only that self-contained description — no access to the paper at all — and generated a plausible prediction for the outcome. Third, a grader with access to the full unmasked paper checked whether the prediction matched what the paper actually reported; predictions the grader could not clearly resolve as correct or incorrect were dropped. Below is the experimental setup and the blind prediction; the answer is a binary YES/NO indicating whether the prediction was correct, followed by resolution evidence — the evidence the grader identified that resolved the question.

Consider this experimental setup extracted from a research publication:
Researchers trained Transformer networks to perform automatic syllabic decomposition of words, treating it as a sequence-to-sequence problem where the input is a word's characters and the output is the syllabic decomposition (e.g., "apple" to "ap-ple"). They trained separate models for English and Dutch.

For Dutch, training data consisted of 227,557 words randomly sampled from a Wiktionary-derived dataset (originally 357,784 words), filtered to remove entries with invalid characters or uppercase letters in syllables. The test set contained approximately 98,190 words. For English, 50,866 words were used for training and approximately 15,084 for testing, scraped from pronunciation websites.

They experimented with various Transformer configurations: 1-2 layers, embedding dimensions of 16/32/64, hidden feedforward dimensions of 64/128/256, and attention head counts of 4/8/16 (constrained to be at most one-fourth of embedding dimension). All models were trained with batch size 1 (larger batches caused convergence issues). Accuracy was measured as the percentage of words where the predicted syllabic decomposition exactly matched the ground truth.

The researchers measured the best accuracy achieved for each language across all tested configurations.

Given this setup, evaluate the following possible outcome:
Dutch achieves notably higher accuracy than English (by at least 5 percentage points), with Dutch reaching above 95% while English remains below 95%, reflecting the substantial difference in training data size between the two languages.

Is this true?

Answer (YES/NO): NO